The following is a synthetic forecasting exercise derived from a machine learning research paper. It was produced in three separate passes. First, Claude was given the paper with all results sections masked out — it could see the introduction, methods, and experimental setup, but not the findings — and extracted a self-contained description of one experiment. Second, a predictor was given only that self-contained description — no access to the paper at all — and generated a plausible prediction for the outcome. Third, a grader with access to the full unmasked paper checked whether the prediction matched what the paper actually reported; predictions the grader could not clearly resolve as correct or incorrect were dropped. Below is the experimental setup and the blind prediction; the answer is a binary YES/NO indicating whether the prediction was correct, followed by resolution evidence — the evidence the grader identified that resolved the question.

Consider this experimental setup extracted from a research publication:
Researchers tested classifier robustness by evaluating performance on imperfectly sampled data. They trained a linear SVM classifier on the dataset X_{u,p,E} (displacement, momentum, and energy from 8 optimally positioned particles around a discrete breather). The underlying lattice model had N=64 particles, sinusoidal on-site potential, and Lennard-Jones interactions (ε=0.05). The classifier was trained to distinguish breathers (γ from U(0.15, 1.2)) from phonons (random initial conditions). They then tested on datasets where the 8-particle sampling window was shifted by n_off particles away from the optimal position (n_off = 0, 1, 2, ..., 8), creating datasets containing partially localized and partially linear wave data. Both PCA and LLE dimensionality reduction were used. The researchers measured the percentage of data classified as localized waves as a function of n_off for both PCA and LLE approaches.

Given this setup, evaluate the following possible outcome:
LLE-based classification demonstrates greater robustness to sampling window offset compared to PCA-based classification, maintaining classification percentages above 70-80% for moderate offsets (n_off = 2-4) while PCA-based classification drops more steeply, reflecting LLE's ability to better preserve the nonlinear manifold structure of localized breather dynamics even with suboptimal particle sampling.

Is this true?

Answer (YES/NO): NO